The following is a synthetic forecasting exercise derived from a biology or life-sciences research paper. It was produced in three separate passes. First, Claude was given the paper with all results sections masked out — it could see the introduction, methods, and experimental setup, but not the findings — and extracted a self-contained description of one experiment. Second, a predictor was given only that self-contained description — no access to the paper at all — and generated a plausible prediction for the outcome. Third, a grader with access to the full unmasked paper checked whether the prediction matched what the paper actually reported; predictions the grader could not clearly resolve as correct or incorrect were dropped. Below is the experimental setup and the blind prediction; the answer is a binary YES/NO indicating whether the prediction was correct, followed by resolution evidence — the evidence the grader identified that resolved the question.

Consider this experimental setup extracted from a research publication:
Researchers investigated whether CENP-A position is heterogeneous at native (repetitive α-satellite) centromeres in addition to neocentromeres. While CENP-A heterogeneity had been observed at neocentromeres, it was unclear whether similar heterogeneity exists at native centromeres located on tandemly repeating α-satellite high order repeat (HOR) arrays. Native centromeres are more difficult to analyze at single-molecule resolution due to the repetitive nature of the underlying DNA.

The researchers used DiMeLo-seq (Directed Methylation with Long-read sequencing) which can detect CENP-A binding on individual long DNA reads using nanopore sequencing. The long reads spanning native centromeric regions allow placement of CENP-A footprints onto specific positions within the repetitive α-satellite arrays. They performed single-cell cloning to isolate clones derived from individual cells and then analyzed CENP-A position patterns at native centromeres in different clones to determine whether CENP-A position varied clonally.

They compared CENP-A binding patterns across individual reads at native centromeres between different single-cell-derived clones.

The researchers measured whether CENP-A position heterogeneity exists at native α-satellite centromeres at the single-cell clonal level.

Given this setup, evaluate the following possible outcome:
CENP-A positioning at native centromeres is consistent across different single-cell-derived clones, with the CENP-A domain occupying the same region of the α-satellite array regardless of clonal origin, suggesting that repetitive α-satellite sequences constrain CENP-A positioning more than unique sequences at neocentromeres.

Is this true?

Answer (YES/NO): NO